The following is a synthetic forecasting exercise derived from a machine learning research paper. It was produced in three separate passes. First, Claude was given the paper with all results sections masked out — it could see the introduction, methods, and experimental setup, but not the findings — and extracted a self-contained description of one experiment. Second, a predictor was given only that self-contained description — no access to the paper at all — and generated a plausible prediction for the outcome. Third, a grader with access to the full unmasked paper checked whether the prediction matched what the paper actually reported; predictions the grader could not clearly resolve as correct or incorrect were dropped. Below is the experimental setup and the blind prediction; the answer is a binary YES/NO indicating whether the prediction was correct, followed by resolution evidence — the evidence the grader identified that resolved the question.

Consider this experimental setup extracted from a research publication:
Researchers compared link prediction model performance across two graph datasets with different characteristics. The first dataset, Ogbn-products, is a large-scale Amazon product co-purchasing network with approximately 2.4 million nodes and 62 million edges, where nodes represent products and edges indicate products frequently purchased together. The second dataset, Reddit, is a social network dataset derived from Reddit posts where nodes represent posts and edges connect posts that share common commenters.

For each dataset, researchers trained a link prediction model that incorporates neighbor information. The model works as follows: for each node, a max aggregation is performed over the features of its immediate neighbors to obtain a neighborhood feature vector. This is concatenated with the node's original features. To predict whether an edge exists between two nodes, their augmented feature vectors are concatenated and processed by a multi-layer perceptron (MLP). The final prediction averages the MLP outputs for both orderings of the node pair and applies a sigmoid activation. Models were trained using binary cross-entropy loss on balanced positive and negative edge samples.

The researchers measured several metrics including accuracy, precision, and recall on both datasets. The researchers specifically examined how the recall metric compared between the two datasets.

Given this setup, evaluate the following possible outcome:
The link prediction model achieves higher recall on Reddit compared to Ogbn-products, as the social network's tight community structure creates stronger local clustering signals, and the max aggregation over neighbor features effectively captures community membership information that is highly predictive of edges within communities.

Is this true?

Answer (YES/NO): NO